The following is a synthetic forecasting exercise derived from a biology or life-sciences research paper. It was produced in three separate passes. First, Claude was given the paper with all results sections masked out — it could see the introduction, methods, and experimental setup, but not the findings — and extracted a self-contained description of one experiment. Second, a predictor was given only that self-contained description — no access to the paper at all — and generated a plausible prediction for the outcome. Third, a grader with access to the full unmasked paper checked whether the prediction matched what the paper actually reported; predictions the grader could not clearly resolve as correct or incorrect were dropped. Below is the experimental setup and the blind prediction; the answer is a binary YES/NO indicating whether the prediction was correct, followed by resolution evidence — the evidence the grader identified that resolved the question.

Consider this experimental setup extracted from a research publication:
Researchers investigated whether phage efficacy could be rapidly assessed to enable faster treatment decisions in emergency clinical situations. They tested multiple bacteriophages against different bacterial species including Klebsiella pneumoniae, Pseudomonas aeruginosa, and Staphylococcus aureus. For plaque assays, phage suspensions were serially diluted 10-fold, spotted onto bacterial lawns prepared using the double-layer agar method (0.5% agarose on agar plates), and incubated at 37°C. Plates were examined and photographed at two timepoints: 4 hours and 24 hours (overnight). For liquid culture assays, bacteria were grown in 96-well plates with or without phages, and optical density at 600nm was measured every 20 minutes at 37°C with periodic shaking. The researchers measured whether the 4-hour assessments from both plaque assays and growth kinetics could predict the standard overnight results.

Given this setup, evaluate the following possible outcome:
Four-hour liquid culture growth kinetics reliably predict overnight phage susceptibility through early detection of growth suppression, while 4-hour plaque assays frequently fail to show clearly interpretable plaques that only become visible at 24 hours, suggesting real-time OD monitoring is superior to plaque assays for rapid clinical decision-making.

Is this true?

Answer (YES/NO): NO